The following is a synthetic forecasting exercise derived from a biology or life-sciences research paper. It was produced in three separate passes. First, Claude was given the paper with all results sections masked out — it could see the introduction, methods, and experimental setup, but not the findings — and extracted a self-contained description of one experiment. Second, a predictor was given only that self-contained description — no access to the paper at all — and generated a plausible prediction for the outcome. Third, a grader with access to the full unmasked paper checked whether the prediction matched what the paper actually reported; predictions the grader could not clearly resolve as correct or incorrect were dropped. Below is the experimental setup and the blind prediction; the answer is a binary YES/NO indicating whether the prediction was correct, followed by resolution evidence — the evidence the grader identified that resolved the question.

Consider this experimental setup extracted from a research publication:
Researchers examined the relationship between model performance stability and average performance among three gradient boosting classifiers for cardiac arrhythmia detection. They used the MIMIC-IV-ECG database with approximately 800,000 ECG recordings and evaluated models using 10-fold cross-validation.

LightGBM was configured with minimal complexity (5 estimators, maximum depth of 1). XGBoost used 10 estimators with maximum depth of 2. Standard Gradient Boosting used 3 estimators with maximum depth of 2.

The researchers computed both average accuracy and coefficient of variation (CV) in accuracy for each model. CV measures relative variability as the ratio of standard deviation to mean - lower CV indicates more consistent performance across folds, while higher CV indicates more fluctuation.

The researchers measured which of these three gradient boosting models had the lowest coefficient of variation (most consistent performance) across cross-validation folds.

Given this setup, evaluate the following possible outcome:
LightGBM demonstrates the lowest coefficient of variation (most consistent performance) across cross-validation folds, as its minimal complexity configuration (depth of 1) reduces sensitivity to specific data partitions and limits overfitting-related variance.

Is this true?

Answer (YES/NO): YES